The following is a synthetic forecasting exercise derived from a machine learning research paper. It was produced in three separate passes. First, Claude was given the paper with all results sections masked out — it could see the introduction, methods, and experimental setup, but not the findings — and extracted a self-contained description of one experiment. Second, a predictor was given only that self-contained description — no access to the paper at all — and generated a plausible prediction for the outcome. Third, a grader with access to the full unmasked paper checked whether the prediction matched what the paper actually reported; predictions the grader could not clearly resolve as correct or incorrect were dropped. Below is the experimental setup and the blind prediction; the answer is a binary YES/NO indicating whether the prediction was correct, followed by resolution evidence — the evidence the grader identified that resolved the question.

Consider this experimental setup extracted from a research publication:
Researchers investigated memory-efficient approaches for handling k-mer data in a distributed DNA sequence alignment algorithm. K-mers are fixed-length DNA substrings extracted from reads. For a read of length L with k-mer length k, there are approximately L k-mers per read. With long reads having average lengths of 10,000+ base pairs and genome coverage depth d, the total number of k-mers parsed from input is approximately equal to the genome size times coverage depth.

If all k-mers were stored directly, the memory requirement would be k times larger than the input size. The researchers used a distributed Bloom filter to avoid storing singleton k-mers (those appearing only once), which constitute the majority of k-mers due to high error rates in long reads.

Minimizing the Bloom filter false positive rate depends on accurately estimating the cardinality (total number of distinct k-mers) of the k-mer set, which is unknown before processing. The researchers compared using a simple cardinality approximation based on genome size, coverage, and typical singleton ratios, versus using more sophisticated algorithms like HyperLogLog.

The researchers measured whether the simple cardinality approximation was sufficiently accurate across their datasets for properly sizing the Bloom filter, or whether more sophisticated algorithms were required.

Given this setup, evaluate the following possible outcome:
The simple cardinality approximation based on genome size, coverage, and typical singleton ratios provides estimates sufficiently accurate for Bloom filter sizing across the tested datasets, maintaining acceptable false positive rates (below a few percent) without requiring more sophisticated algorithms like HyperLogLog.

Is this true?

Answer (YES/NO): YES